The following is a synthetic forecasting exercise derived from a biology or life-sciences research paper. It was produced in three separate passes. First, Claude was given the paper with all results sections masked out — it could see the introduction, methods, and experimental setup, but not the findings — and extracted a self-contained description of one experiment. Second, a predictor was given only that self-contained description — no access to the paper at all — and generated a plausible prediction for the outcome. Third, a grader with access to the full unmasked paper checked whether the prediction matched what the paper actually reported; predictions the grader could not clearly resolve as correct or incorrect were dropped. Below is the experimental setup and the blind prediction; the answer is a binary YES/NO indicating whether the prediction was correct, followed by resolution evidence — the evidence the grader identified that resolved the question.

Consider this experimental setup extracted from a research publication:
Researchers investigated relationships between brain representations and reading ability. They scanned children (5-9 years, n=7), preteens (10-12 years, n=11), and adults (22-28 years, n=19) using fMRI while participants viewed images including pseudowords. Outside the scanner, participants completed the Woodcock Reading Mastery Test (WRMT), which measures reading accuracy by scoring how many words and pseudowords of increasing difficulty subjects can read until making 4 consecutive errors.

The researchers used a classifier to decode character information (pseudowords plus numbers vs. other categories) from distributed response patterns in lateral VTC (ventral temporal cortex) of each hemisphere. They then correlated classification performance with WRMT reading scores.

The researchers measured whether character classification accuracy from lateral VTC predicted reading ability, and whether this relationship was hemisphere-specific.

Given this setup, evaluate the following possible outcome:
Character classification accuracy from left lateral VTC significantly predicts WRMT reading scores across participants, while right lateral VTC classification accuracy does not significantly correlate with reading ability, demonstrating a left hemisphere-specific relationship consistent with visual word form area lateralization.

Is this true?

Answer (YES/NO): NO